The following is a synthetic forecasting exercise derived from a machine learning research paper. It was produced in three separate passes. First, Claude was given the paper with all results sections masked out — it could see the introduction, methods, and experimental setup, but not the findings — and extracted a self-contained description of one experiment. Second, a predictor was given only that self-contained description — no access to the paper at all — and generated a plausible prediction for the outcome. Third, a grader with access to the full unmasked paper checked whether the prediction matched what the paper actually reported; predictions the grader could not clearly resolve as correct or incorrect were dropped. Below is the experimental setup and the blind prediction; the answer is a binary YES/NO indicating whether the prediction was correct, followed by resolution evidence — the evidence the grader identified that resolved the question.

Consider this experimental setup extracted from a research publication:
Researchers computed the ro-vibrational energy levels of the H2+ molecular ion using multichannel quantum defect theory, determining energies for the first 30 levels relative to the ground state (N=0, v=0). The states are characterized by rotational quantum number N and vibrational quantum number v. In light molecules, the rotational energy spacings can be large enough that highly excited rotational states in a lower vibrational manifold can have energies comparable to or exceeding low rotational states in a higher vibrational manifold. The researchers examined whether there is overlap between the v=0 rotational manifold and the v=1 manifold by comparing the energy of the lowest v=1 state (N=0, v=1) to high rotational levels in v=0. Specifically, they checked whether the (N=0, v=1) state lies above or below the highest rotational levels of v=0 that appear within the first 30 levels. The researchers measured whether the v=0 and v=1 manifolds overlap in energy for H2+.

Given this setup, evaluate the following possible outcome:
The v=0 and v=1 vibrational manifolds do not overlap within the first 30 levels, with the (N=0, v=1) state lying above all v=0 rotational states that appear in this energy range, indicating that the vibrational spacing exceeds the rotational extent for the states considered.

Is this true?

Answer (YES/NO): NO